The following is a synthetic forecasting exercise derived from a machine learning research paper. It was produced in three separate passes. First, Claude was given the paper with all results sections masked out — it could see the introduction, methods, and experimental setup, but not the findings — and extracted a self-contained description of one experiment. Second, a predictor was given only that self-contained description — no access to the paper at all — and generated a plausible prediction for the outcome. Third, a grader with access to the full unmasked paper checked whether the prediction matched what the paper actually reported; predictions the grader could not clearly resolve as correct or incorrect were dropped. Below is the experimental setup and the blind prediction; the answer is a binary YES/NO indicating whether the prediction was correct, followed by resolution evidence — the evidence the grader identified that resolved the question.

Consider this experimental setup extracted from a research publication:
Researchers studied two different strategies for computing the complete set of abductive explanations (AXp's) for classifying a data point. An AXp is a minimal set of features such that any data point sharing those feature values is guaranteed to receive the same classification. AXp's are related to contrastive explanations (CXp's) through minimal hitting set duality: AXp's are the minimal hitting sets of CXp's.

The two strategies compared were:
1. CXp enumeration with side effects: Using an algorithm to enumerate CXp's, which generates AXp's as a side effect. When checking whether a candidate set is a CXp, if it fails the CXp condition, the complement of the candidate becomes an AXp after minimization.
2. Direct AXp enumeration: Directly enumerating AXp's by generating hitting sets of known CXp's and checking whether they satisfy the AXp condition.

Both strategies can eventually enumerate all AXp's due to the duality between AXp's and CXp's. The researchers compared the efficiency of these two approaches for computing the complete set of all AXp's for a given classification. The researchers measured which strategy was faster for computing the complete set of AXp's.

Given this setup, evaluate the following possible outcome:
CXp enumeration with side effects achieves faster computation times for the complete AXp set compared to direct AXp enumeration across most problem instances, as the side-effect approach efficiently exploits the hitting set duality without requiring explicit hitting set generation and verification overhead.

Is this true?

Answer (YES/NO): NO